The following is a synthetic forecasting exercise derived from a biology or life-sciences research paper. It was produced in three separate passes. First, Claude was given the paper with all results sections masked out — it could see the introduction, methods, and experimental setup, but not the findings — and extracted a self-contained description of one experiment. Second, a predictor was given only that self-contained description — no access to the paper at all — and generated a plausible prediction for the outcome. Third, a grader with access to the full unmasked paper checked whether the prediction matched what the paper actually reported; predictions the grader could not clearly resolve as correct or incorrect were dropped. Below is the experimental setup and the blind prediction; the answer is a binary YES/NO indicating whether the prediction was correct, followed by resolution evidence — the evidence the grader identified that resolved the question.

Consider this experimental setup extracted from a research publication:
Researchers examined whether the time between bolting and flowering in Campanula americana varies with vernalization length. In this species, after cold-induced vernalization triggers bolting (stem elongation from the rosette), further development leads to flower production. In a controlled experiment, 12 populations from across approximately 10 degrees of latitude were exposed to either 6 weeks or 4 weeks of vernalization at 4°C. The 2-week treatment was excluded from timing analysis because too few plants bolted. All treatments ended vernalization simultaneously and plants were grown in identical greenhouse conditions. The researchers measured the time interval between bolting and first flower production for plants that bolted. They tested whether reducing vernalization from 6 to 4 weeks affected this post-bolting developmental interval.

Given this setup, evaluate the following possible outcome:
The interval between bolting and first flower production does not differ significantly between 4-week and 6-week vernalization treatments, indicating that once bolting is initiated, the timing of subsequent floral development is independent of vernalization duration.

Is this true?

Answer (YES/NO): NO